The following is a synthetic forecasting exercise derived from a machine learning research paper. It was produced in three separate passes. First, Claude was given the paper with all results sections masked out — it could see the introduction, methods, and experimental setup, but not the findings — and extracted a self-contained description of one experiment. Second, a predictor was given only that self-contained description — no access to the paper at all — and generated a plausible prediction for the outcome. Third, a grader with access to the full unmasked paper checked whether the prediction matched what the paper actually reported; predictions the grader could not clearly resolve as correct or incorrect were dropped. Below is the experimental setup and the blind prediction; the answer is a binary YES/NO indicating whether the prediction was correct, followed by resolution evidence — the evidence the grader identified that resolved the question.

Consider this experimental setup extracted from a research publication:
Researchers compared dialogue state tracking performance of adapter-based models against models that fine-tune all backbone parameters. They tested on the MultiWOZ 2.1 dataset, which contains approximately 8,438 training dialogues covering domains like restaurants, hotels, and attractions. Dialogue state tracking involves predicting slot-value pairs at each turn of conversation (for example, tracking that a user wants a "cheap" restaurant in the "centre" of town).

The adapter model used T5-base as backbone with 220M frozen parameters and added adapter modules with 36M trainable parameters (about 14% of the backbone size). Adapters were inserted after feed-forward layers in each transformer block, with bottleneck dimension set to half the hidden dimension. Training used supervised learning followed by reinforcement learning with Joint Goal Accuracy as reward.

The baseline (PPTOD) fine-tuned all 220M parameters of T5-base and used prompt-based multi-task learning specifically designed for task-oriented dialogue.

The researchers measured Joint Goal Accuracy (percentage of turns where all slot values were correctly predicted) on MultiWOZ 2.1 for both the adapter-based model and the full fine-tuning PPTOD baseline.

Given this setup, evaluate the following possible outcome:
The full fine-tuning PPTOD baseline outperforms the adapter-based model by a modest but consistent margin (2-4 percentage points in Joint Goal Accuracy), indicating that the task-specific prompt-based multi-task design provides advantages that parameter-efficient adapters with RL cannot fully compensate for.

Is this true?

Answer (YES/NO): YES